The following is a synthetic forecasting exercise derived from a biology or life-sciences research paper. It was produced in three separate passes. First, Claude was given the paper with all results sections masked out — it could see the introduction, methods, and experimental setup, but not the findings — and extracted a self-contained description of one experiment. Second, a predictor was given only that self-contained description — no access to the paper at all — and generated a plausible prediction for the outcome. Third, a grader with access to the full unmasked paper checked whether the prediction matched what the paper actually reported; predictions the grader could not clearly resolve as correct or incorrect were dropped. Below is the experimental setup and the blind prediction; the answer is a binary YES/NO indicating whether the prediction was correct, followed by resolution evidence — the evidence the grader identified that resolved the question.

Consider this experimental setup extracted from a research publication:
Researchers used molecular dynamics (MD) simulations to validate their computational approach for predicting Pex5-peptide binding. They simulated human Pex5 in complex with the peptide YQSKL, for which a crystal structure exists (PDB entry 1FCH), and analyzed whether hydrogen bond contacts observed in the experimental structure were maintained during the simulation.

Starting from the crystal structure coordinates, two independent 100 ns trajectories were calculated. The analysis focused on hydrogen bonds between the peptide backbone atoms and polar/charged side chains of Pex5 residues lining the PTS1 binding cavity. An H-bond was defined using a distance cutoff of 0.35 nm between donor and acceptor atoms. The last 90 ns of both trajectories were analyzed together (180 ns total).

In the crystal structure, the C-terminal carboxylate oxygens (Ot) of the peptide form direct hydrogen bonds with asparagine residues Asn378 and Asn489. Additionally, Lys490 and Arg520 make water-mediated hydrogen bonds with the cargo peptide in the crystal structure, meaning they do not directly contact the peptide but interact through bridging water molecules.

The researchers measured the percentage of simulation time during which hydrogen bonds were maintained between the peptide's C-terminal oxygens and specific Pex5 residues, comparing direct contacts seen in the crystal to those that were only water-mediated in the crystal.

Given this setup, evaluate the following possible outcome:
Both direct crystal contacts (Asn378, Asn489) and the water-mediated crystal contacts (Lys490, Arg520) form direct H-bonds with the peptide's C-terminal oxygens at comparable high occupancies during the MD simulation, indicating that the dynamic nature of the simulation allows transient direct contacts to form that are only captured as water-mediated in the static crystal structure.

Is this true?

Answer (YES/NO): NO